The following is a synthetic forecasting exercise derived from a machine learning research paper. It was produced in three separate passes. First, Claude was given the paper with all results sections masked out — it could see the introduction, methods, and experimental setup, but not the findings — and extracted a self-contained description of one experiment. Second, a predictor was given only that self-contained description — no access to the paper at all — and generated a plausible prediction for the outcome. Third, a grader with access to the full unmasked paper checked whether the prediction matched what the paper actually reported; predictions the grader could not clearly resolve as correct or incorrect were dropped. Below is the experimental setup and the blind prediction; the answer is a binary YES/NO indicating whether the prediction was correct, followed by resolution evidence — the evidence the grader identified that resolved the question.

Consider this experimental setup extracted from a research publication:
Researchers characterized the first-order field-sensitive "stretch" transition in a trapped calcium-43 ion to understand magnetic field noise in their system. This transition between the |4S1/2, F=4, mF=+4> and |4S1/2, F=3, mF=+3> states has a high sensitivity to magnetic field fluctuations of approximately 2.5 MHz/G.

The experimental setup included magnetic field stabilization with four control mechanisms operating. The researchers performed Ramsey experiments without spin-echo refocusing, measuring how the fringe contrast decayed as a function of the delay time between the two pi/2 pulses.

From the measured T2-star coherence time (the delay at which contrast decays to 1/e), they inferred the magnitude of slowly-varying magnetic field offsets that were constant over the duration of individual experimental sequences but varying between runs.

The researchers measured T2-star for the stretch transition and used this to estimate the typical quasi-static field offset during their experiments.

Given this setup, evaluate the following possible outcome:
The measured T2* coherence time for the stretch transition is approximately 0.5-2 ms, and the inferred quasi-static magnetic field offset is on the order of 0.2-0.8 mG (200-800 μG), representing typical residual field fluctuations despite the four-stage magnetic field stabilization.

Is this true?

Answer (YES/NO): NO